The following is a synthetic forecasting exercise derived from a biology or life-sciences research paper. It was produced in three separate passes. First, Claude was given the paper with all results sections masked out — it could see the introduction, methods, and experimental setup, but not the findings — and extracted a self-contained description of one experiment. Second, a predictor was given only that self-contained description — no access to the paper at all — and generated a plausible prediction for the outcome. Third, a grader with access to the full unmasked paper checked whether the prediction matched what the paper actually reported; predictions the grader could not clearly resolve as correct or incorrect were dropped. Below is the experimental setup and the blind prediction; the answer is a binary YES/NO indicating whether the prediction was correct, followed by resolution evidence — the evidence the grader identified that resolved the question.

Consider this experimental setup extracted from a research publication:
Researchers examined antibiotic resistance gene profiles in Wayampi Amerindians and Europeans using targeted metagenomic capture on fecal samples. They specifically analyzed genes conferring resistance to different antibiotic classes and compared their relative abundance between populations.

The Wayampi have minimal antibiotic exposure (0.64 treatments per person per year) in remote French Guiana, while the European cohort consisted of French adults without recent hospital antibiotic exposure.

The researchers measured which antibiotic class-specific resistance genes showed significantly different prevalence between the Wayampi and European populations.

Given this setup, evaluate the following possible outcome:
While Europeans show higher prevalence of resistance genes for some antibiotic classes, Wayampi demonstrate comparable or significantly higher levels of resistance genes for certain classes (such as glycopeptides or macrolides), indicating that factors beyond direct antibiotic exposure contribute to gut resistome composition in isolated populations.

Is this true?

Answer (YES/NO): NO